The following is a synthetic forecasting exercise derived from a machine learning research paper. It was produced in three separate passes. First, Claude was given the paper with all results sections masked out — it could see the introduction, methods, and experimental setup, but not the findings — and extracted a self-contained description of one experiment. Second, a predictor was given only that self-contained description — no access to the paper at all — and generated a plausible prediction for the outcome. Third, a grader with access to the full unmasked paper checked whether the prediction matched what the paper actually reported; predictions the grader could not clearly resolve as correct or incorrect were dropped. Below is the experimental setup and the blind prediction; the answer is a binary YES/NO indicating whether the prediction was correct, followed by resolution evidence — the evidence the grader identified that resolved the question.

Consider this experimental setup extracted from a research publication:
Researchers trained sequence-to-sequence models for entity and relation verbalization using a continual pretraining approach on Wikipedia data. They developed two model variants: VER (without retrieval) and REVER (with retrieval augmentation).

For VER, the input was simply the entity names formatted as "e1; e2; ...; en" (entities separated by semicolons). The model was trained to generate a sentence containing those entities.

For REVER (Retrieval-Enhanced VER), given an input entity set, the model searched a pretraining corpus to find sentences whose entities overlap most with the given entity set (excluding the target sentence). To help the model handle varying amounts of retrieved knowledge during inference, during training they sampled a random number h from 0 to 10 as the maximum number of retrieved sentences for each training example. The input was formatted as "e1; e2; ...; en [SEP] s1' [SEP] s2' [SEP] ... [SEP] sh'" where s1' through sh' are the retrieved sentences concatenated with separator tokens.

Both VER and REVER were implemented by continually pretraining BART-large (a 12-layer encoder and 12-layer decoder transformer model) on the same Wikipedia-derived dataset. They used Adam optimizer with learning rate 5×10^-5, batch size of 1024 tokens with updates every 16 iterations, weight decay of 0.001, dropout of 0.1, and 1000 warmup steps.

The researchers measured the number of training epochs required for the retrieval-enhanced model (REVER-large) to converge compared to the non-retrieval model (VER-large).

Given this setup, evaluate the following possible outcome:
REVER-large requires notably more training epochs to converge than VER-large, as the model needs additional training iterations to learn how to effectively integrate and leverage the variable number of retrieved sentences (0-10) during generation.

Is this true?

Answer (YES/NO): NO